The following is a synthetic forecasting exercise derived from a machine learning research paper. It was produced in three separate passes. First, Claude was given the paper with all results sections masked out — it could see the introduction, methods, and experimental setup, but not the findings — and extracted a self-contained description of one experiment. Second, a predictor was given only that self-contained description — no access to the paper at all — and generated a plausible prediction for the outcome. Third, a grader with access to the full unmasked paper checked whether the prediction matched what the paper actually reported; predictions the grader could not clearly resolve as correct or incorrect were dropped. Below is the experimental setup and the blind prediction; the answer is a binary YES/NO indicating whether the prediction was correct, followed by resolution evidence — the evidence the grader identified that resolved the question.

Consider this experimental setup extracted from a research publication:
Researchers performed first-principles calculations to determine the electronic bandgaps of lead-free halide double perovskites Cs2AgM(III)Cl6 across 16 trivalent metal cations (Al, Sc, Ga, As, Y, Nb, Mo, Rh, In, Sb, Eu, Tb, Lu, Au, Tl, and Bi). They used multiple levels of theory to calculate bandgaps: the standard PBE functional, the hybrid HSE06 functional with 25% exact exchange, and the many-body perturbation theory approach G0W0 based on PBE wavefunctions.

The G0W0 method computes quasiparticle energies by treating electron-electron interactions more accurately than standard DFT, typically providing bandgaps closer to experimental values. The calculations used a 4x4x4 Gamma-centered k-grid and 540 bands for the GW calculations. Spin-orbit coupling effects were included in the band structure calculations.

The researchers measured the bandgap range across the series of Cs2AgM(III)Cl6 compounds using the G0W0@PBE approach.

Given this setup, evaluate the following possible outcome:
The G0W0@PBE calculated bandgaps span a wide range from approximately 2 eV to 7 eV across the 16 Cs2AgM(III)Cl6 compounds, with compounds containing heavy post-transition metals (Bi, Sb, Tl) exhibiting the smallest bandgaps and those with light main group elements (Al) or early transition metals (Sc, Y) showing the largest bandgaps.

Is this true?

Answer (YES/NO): NO